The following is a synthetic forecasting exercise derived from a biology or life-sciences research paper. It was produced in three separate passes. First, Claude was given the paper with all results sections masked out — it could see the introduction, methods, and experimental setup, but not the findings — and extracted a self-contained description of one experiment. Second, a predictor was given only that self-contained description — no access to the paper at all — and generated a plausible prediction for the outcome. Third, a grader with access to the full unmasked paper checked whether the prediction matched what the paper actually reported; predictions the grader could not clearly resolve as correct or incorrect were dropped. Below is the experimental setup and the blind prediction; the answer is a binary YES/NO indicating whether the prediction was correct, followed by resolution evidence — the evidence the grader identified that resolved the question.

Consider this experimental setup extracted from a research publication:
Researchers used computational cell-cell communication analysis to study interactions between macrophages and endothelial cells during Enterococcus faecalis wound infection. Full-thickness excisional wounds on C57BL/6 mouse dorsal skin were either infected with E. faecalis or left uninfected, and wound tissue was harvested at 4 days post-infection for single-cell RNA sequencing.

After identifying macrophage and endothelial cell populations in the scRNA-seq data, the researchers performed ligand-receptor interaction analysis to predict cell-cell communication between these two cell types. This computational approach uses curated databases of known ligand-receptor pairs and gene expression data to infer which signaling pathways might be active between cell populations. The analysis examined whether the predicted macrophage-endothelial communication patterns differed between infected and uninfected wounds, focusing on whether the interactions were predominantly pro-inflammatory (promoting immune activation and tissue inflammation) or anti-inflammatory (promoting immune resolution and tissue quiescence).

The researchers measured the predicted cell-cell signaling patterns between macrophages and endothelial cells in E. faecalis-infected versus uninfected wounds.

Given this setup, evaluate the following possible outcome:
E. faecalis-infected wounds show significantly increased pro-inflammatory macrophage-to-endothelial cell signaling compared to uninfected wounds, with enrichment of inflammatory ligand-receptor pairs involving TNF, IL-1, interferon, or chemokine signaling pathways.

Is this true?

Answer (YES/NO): NO